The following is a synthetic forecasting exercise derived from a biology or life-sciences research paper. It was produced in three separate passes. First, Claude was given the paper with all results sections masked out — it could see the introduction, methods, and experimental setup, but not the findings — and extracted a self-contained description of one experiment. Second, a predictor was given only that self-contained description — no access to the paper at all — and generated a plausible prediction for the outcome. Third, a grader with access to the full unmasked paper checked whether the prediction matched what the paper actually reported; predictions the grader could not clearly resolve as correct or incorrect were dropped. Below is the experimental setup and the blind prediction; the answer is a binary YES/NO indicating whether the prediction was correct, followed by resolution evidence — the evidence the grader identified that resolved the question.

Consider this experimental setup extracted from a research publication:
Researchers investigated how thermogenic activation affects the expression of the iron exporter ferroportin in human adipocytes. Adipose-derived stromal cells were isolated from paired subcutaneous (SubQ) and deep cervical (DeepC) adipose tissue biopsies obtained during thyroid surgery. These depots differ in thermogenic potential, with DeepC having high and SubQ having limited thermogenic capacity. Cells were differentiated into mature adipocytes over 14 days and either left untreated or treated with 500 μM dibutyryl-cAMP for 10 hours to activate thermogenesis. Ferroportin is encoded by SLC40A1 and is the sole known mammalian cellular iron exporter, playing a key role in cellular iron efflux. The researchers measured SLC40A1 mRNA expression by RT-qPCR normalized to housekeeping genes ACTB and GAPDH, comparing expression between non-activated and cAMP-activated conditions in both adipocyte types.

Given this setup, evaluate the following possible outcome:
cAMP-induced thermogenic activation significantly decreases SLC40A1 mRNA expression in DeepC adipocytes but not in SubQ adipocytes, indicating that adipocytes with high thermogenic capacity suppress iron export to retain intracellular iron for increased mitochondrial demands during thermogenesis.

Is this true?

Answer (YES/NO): NO